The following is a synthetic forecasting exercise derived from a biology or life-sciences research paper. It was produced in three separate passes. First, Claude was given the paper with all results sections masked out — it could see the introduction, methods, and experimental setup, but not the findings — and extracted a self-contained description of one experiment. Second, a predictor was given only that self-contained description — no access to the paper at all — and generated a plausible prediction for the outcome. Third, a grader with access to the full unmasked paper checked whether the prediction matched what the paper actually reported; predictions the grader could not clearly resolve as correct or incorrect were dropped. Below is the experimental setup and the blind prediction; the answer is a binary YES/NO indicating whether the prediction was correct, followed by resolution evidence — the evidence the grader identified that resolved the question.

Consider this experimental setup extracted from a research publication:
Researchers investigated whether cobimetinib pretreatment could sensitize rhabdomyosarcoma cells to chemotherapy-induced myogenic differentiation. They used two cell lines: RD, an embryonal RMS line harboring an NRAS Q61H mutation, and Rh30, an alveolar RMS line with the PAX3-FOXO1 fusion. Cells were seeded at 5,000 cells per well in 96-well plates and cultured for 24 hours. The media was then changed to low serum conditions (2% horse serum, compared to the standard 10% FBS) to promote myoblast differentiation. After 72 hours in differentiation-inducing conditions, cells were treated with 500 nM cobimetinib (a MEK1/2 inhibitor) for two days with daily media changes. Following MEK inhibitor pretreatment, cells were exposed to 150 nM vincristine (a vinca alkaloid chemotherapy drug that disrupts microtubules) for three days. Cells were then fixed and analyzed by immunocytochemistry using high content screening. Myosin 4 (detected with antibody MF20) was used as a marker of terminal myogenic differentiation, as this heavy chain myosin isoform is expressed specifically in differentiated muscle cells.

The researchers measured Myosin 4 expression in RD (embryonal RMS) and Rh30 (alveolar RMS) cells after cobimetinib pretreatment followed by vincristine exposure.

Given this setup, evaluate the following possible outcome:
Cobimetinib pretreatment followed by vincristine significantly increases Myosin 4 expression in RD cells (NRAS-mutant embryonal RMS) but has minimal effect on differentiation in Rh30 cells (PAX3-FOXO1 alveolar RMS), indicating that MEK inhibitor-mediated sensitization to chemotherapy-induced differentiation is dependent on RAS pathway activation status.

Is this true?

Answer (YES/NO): NO